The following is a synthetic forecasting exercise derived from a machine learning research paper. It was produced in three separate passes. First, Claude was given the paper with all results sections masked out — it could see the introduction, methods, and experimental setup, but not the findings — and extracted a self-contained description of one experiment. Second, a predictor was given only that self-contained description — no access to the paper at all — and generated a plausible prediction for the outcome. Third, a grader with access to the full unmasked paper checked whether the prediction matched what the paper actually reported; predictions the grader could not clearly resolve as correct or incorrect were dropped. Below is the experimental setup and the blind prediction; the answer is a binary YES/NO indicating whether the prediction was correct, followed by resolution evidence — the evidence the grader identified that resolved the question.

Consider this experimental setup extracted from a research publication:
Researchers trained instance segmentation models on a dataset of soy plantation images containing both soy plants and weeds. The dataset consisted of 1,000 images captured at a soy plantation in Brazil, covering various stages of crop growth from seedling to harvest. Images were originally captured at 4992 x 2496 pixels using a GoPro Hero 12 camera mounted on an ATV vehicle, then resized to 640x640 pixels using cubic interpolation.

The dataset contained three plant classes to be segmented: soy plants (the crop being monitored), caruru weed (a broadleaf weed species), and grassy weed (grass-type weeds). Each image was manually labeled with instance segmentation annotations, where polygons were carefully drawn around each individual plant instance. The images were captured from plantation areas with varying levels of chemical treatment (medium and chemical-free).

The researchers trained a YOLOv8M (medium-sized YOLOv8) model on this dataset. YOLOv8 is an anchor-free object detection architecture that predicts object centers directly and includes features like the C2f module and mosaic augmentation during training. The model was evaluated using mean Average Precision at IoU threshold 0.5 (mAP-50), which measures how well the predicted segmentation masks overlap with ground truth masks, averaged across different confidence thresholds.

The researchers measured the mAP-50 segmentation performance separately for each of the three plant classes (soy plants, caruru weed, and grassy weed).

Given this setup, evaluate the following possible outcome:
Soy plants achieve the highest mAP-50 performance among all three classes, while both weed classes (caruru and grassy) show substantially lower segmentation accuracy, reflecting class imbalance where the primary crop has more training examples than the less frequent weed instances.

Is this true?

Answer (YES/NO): YES